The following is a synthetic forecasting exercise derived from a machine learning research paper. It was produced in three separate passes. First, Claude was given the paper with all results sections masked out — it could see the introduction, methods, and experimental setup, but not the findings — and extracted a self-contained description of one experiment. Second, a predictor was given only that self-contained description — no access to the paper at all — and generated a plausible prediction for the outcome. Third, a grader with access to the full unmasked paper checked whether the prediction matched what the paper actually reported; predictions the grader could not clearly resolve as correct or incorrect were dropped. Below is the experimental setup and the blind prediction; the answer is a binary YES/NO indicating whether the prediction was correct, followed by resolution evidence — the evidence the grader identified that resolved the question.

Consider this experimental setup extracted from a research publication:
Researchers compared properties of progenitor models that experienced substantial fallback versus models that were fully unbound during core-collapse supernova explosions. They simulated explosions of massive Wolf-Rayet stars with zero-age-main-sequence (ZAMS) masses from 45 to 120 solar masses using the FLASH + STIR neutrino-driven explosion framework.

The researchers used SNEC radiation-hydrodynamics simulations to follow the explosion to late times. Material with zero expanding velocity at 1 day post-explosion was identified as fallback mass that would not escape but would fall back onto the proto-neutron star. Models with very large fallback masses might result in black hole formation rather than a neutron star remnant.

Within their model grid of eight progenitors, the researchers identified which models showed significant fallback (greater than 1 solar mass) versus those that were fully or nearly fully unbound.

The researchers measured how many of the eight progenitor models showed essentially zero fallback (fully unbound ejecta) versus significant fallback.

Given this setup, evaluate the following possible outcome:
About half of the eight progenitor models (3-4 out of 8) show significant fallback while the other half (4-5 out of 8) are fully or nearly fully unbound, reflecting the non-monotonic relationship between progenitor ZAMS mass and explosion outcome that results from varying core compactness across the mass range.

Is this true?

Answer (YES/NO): YES